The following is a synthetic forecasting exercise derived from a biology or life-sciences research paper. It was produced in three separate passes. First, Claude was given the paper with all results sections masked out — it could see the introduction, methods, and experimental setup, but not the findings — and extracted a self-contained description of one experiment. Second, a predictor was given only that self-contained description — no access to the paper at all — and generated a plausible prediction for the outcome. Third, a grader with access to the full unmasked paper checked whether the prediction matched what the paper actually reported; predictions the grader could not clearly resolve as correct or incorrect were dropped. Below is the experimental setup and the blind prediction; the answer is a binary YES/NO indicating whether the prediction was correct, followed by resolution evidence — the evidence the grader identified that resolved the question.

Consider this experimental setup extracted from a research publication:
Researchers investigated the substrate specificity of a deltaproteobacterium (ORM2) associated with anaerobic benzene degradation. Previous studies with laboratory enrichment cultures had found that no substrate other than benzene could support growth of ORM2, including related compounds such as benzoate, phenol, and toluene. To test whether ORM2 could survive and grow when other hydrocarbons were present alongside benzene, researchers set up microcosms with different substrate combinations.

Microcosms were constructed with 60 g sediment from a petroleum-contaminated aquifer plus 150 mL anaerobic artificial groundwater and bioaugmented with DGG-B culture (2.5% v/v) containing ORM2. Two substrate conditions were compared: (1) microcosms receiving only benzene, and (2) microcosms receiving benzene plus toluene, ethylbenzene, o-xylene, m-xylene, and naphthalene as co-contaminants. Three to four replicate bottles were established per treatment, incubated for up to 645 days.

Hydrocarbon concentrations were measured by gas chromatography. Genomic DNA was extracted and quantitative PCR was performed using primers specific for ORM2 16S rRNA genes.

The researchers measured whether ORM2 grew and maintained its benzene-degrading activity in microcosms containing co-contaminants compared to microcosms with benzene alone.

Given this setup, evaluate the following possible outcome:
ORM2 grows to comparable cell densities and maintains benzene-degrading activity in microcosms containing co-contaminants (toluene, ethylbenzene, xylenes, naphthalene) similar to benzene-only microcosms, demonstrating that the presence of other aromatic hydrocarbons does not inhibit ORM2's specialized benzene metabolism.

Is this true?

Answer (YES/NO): NO